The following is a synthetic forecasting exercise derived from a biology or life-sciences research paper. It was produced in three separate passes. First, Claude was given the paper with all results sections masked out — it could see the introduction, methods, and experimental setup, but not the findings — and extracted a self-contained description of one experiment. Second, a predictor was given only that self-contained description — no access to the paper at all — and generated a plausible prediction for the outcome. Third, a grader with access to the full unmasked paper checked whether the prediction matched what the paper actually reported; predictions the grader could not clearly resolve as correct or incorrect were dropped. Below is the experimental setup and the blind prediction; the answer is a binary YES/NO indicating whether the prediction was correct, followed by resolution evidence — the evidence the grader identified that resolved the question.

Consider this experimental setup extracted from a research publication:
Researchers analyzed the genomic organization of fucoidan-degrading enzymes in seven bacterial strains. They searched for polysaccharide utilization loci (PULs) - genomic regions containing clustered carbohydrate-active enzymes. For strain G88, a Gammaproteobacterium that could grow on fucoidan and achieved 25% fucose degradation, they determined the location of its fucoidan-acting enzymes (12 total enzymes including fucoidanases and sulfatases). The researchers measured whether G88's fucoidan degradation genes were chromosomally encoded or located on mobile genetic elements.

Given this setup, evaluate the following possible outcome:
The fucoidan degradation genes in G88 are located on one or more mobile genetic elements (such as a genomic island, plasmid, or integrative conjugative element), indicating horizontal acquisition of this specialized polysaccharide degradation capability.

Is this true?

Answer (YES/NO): YES